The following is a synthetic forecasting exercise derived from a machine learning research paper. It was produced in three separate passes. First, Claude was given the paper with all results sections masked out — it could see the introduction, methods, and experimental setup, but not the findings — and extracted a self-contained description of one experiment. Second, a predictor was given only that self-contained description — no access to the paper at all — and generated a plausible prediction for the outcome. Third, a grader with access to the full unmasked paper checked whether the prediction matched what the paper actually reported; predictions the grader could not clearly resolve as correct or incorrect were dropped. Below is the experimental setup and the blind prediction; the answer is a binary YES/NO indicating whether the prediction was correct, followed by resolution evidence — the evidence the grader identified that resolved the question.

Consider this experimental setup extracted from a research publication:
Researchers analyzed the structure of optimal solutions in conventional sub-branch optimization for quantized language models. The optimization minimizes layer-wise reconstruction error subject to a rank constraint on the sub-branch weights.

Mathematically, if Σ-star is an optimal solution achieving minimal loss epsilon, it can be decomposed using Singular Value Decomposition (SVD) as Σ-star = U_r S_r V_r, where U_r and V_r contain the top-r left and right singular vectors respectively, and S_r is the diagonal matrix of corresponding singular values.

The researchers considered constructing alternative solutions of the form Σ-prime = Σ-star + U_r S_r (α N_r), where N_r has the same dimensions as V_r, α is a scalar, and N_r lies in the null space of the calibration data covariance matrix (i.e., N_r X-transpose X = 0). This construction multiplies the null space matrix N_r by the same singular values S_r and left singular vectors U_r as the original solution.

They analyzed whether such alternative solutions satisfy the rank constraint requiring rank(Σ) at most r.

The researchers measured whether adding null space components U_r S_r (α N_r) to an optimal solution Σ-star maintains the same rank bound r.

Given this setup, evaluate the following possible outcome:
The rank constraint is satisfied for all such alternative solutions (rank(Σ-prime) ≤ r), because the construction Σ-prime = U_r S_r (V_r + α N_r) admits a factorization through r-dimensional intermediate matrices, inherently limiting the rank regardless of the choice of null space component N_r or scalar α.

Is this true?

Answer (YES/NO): YES